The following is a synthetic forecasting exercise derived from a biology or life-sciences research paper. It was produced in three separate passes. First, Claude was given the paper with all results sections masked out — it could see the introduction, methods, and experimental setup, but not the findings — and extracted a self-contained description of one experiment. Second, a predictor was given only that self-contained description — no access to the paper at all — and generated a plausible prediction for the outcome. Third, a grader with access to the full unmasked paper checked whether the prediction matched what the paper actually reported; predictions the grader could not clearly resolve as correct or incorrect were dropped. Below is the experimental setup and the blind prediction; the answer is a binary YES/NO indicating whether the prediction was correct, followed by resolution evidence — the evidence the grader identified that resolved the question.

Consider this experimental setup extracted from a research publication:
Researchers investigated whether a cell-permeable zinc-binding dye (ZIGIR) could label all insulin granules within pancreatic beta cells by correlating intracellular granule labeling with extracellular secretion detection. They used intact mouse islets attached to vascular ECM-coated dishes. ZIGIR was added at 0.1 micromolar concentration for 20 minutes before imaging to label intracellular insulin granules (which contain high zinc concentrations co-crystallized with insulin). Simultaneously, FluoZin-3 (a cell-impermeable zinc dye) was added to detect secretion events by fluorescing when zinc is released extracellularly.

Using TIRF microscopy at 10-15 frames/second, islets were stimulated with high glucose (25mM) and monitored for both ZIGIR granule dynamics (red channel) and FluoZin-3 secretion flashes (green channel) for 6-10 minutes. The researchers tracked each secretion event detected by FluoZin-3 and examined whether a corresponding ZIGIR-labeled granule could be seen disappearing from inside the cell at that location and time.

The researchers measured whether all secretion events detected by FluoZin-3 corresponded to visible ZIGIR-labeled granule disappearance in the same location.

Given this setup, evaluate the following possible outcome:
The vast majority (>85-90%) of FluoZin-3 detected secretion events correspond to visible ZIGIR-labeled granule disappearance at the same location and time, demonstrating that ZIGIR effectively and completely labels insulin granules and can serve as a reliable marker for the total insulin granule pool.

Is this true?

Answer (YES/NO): NO